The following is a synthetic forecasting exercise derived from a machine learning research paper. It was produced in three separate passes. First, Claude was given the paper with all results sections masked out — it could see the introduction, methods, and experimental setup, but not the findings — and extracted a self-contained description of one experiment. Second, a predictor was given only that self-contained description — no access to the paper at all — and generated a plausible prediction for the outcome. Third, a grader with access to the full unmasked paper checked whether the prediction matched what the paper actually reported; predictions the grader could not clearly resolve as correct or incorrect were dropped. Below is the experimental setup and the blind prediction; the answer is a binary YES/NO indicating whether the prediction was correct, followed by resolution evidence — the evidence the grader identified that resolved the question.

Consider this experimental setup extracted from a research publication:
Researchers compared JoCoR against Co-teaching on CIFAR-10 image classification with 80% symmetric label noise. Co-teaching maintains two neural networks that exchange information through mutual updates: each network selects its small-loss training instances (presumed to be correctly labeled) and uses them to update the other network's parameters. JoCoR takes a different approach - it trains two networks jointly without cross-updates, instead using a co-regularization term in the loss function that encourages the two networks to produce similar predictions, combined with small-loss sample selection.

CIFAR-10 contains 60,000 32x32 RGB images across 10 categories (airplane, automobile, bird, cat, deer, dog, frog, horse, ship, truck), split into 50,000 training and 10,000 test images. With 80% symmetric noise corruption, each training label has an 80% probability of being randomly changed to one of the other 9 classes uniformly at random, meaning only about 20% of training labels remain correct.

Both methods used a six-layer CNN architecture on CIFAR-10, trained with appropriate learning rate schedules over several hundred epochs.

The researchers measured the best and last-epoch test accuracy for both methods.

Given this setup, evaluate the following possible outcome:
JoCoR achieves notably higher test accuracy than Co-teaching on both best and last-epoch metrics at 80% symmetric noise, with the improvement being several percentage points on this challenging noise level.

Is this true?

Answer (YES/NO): NO